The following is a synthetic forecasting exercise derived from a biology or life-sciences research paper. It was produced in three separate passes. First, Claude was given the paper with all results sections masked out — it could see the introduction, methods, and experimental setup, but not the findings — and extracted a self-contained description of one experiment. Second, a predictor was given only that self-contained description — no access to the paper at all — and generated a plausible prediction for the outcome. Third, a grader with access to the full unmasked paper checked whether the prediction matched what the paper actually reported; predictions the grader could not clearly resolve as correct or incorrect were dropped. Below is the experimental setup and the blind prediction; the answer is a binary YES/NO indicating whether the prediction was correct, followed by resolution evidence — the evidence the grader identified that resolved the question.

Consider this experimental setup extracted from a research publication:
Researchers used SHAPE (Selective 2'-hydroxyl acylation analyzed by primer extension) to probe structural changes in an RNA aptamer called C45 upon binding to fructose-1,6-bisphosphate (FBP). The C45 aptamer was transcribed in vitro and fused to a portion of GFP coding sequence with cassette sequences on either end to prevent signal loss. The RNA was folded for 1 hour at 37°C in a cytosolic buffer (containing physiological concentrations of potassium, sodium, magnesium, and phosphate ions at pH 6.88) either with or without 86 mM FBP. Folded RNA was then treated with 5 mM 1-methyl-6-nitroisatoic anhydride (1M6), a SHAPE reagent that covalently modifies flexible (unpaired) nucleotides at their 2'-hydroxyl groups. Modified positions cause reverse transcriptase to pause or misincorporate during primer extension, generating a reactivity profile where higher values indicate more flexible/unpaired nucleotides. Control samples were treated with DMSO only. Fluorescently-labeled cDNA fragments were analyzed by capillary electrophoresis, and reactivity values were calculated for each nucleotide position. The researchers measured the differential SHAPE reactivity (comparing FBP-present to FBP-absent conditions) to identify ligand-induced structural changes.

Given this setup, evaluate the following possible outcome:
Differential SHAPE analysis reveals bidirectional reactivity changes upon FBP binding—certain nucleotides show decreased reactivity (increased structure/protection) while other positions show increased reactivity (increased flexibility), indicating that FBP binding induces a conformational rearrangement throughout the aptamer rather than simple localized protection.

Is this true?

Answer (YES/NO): NO